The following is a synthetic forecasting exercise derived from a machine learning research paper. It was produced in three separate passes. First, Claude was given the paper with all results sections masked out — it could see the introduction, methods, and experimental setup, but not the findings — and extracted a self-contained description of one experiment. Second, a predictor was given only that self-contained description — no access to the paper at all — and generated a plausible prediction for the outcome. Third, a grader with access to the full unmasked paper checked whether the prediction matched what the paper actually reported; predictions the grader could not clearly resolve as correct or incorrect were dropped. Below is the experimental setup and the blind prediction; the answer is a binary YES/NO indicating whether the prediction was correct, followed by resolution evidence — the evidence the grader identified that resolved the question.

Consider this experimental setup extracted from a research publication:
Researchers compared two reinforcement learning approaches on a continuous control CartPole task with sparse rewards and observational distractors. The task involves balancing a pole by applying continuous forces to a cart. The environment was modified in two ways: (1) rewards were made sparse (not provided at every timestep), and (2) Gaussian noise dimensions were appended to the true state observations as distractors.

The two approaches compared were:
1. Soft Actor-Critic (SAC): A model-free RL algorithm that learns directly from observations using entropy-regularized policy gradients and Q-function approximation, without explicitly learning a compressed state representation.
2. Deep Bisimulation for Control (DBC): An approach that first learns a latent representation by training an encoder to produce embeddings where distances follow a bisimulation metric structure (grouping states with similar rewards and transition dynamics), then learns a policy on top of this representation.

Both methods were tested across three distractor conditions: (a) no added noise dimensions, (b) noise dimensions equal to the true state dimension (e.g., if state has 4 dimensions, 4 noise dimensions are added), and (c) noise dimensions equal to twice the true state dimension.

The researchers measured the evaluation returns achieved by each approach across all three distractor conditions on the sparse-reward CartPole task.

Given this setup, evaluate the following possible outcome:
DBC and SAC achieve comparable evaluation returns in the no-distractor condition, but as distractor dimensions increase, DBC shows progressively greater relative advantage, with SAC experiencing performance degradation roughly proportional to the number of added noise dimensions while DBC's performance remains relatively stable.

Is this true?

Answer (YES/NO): NO